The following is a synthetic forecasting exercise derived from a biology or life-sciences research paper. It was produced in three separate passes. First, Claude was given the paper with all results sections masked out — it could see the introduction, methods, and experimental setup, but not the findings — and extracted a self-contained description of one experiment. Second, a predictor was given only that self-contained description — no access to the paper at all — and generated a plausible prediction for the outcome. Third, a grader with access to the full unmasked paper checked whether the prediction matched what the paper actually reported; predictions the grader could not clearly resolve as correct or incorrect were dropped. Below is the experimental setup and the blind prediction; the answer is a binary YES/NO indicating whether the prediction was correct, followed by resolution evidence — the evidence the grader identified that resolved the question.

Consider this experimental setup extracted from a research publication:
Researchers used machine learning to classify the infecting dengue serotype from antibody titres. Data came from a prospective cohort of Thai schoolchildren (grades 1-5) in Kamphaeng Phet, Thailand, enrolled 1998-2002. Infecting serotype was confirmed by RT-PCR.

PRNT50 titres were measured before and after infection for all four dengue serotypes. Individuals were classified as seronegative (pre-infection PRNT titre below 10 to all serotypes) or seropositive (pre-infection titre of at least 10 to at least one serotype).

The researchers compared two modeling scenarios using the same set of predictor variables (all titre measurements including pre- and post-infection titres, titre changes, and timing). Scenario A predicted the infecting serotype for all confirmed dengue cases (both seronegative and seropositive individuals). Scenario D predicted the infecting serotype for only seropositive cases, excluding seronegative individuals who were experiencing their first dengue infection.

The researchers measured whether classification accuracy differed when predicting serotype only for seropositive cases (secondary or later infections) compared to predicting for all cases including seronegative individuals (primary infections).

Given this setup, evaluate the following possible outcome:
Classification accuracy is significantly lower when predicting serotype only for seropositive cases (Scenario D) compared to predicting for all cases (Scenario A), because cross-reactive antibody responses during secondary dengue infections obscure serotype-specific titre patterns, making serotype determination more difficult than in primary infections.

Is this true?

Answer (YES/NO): NO